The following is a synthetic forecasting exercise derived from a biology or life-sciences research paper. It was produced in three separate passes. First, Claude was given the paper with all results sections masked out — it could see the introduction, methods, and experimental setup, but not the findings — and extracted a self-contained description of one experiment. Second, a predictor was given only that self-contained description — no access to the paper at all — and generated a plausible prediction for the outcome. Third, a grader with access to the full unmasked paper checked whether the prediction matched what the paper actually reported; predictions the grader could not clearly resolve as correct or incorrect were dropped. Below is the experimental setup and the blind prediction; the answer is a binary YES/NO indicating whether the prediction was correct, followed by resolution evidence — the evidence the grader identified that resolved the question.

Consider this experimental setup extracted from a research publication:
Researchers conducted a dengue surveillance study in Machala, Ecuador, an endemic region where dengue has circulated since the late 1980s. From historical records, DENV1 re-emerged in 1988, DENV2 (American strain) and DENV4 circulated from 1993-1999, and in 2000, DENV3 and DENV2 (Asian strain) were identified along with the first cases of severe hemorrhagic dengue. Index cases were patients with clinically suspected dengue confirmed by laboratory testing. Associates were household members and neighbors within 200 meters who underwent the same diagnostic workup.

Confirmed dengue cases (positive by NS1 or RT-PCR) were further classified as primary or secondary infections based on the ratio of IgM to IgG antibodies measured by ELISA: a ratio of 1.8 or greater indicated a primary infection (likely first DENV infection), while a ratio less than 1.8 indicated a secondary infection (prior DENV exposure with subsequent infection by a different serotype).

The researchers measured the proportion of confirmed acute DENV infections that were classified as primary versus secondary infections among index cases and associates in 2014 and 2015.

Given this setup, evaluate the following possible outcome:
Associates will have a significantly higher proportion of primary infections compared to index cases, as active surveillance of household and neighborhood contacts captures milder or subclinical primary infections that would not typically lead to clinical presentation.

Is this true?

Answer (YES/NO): NO